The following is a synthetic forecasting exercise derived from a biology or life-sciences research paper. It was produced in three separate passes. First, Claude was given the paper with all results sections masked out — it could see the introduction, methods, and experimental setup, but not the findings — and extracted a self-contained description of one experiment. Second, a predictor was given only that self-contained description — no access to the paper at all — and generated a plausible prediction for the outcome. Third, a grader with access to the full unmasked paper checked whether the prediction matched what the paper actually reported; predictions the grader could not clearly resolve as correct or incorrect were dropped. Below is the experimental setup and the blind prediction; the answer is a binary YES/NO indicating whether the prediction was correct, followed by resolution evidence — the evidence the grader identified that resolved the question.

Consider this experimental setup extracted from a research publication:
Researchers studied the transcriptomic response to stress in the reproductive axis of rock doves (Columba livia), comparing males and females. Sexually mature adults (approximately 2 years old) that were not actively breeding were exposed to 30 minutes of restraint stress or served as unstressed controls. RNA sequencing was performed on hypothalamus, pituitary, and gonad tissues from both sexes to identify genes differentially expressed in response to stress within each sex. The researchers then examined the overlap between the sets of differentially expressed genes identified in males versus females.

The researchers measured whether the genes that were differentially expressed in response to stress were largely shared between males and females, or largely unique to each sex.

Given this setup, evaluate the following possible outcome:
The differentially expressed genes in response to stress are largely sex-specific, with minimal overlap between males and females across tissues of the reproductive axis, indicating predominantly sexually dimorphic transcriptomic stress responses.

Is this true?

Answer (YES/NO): YES